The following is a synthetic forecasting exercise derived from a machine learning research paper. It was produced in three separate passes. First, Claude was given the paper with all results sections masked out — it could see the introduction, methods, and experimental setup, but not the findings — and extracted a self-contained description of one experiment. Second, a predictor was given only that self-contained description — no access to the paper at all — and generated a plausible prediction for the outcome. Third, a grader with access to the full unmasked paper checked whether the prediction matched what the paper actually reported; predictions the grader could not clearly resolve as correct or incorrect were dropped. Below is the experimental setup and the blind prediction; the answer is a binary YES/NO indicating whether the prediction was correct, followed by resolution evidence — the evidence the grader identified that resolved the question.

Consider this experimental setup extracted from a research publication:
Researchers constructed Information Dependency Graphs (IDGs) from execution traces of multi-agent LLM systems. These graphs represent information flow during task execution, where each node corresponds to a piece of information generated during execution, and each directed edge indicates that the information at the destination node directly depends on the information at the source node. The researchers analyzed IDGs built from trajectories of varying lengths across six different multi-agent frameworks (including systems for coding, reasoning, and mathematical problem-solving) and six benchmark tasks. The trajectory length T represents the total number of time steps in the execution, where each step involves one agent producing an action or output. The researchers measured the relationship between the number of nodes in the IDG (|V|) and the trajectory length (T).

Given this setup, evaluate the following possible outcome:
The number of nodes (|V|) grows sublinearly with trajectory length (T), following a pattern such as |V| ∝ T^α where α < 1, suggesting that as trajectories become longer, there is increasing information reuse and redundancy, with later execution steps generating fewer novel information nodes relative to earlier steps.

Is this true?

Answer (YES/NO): NO